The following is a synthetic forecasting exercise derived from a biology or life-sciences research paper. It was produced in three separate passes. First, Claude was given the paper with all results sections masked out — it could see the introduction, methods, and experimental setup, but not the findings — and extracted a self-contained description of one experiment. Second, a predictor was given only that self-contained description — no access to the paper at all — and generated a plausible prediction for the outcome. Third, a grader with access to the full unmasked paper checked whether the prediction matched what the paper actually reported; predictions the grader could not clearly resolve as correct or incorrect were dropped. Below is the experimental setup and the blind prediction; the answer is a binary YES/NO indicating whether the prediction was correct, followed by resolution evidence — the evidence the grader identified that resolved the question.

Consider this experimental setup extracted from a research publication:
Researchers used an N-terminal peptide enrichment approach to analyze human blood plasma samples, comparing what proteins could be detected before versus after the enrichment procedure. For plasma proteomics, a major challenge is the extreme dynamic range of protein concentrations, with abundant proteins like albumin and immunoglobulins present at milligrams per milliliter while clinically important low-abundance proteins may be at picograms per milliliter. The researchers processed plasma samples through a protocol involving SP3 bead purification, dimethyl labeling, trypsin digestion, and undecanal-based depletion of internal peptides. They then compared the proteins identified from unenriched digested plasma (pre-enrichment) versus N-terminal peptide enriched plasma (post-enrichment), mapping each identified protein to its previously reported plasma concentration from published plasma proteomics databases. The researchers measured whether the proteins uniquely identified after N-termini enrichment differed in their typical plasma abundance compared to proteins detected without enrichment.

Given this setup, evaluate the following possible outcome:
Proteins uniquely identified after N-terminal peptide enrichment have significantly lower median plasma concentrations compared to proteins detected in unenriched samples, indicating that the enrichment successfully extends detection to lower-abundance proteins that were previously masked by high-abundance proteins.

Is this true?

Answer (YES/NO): YES